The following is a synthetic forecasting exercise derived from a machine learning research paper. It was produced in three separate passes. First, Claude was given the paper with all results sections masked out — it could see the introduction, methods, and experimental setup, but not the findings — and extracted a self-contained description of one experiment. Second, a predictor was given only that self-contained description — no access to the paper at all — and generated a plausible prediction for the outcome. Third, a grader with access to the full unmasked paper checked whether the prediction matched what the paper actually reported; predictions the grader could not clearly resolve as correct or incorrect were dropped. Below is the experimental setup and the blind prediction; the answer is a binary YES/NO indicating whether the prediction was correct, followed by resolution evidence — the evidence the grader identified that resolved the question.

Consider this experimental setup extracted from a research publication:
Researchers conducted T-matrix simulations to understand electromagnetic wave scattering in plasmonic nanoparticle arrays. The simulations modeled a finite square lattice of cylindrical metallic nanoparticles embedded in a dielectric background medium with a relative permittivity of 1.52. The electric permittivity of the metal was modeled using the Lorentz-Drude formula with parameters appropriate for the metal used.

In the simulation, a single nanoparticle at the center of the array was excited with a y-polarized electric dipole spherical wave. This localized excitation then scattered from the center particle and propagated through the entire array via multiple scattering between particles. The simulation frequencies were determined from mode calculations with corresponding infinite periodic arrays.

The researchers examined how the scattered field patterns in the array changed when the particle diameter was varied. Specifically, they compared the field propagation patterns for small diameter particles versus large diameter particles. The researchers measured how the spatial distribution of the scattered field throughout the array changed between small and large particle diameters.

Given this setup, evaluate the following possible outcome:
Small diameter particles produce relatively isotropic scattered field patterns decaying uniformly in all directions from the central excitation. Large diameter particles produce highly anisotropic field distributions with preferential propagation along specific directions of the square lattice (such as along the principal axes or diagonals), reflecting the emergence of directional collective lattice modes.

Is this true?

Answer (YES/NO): NO